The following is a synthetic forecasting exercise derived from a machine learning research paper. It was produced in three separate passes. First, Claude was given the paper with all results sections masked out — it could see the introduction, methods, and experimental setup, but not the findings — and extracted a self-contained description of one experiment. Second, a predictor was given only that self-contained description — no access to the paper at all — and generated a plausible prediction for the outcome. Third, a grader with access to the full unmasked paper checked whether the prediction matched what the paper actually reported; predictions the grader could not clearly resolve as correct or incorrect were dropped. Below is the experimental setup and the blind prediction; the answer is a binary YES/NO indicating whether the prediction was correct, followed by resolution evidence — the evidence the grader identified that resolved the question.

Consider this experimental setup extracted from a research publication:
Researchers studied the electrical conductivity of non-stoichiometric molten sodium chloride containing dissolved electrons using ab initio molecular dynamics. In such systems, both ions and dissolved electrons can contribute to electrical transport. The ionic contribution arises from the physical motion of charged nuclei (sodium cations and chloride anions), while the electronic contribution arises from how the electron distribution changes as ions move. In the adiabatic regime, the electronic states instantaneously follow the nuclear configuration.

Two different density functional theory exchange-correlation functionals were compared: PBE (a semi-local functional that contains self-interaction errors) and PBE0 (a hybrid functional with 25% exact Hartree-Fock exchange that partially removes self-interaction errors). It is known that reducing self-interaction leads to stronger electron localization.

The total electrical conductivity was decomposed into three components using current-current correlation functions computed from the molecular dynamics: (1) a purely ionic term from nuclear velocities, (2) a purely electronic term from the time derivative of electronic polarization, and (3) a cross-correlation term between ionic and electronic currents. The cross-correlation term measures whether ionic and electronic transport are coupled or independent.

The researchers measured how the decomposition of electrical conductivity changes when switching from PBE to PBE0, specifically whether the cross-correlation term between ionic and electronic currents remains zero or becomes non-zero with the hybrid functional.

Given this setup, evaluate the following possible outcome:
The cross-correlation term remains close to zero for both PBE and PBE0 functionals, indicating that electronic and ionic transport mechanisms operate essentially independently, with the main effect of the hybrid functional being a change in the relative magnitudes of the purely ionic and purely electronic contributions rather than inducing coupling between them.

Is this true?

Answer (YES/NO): YES